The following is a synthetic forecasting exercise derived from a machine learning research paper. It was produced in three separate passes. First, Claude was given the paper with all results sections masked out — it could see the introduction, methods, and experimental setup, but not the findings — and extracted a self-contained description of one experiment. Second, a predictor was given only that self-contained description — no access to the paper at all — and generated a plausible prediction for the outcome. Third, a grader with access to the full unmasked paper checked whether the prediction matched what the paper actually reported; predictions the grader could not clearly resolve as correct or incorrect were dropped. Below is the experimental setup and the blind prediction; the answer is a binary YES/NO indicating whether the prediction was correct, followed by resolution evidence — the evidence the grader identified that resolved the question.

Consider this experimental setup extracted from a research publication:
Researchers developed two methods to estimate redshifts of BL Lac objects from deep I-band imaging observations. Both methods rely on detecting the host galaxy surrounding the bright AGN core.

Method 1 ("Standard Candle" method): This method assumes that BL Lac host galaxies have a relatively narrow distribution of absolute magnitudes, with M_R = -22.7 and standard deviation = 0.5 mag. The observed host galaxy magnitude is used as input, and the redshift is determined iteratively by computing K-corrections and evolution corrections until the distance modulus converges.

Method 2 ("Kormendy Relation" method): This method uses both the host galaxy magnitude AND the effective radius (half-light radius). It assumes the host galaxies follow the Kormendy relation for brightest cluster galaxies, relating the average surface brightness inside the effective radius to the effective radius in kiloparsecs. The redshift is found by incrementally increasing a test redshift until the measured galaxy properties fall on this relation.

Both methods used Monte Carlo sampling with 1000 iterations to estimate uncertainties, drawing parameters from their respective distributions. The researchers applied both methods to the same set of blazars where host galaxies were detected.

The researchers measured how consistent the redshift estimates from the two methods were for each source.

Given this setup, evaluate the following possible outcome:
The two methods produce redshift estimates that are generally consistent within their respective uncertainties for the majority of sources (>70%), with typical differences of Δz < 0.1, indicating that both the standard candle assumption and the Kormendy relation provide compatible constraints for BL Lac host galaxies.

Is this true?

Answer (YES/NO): YES